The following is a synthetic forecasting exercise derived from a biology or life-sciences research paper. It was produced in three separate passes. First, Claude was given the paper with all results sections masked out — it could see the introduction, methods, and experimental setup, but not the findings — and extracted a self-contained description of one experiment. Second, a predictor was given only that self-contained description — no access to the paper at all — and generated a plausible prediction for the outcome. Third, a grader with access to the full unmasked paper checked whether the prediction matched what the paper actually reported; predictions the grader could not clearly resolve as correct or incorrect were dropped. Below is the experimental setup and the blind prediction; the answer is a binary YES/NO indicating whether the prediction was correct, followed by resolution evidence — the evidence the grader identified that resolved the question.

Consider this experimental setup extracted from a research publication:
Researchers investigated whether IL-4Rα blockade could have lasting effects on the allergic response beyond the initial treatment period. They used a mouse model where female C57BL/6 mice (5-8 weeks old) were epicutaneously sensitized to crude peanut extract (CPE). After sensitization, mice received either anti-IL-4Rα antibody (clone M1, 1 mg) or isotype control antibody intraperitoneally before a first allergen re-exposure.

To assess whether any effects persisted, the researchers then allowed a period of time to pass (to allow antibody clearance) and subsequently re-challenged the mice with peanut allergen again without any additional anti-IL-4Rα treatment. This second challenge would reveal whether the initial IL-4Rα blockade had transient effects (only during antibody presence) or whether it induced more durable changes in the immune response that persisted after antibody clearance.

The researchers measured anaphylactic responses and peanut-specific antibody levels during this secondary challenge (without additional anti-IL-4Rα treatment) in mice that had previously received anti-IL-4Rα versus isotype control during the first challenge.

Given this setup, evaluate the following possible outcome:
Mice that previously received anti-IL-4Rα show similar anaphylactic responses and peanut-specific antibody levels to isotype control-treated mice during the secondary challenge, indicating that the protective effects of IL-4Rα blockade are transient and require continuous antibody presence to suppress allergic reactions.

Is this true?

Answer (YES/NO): NO